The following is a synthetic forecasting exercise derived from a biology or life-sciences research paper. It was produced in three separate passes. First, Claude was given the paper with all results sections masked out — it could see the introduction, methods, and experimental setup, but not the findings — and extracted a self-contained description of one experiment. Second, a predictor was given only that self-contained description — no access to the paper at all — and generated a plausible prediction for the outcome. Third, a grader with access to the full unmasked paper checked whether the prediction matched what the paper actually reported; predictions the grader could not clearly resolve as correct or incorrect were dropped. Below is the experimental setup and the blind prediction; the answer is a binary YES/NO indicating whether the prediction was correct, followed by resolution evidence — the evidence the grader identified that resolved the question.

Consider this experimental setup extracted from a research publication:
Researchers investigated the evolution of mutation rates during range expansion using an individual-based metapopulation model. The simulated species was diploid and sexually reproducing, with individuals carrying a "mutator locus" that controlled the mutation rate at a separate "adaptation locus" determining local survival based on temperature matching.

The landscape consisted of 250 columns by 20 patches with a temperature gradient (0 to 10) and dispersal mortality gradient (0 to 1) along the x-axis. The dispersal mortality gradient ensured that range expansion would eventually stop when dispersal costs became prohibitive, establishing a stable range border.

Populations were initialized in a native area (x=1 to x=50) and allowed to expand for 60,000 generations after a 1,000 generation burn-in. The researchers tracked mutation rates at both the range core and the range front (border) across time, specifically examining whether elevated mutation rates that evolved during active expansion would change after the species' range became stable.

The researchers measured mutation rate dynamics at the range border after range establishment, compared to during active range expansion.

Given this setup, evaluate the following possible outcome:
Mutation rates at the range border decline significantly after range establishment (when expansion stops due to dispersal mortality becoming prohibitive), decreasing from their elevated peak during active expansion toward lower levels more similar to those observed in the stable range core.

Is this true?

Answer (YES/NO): YES